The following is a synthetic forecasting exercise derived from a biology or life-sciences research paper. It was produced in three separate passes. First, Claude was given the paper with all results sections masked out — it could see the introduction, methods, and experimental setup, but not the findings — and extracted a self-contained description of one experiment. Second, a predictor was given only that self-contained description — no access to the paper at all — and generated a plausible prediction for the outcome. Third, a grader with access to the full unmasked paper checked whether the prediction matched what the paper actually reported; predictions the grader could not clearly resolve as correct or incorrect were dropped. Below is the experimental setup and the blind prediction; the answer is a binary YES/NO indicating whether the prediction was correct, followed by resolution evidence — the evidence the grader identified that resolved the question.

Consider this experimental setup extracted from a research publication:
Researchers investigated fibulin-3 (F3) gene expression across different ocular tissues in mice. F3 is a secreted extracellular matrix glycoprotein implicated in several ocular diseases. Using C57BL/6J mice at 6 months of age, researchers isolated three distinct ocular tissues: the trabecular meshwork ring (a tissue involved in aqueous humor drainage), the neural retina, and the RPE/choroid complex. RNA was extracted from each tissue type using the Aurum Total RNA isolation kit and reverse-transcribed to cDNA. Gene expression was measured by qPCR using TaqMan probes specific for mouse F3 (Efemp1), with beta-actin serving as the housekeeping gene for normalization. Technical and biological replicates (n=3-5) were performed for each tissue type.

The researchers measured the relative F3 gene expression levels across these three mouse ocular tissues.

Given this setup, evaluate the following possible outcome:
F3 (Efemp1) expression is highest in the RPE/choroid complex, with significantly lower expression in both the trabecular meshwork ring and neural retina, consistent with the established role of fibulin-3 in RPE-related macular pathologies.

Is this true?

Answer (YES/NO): NO